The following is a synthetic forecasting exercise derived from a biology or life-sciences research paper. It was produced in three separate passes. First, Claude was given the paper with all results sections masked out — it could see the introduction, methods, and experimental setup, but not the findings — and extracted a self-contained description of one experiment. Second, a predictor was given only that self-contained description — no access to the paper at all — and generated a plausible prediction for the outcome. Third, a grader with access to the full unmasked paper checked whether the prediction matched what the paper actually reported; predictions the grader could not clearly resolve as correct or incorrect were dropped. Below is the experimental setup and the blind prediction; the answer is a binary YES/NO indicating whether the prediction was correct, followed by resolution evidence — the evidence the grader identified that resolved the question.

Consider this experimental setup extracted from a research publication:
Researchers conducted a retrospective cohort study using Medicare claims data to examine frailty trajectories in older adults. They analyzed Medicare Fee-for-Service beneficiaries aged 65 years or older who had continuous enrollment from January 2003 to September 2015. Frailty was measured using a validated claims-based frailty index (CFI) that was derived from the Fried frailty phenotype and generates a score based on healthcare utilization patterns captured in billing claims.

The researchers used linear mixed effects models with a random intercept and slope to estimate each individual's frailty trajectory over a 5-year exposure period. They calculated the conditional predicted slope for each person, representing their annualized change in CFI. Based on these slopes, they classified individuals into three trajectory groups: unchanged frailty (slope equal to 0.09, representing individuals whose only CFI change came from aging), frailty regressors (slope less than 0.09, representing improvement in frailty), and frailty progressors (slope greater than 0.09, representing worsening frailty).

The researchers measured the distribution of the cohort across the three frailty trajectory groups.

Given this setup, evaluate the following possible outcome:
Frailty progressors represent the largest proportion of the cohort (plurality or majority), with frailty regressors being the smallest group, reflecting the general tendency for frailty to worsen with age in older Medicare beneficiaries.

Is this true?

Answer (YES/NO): NO